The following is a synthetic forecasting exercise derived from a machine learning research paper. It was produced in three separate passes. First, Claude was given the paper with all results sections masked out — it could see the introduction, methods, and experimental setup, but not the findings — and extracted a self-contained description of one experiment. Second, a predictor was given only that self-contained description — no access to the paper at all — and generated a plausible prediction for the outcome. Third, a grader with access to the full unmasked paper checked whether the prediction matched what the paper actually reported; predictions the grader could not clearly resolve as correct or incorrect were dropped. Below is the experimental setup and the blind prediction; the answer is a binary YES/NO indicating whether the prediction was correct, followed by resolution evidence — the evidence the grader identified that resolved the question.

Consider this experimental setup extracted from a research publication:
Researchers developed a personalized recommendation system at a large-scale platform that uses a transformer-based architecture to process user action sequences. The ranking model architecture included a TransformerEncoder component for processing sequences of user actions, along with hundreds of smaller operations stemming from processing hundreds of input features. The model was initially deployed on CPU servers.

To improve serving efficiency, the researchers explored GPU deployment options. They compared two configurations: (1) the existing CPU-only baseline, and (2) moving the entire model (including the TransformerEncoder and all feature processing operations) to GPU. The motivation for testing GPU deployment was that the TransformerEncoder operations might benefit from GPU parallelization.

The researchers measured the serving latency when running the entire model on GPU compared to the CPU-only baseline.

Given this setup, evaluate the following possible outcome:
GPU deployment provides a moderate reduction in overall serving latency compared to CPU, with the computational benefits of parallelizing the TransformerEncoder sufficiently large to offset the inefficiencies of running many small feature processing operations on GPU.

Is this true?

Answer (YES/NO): NO